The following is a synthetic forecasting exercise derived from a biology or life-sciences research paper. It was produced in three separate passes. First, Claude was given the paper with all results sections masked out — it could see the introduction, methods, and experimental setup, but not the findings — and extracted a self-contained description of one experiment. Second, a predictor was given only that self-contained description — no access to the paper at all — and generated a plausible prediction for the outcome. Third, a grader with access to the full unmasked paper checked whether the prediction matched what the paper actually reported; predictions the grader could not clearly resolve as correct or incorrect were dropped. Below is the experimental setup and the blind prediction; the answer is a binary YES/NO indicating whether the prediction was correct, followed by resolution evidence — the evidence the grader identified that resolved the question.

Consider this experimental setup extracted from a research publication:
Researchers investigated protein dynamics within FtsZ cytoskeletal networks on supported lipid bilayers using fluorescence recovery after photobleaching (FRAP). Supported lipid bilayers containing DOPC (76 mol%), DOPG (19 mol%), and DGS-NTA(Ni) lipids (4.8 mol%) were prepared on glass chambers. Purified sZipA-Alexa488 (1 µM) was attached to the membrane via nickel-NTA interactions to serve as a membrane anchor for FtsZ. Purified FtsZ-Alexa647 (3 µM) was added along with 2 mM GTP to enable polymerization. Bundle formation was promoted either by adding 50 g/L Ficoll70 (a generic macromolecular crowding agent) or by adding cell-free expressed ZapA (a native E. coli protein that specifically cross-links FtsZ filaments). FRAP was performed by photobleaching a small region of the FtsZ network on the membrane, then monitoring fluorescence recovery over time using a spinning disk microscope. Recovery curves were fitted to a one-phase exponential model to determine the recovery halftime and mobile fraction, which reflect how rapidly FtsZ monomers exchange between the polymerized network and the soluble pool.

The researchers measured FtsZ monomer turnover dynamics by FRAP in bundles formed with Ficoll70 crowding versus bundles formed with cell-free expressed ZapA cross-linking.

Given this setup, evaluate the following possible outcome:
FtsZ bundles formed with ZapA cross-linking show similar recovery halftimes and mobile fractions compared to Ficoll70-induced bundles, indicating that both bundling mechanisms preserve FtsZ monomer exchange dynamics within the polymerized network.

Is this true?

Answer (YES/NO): NO